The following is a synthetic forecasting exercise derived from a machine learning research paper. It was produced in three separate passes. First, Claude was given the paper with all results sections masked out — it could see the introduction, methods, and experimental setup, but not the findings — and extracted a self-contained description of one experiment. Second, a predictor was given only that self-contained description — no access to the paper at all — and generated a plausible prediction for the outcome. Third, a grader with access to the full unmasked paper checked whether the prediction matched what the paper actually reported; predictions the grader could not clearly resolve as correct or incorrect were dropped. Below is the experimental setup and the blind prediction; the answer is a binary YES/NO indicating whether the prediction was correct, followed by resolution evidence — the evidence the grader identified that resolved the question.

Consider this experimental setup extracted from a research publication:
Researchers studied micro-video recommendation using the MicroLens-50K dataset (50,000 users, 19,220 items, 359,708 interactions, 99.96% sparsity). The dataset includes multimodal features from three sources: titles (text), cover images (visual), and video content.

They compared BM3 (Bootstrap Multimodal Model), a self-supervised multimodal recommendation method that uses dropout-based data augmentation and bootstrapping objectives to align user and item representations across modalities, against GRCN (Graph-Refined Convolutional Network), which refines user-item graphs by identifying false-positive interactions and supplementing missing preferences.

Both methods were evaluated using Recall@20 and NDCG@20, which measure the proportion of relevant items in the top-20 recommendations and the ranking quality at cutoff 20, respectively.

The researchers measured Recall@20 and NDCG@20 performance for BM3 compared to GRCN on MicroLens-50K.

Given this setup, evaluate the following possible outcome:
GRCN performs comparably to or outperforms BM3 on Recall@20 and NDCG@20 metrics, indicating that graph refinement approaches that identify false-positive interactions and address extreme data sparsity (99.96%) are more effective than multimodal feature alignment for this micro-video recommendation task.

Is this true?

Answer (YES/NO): YES